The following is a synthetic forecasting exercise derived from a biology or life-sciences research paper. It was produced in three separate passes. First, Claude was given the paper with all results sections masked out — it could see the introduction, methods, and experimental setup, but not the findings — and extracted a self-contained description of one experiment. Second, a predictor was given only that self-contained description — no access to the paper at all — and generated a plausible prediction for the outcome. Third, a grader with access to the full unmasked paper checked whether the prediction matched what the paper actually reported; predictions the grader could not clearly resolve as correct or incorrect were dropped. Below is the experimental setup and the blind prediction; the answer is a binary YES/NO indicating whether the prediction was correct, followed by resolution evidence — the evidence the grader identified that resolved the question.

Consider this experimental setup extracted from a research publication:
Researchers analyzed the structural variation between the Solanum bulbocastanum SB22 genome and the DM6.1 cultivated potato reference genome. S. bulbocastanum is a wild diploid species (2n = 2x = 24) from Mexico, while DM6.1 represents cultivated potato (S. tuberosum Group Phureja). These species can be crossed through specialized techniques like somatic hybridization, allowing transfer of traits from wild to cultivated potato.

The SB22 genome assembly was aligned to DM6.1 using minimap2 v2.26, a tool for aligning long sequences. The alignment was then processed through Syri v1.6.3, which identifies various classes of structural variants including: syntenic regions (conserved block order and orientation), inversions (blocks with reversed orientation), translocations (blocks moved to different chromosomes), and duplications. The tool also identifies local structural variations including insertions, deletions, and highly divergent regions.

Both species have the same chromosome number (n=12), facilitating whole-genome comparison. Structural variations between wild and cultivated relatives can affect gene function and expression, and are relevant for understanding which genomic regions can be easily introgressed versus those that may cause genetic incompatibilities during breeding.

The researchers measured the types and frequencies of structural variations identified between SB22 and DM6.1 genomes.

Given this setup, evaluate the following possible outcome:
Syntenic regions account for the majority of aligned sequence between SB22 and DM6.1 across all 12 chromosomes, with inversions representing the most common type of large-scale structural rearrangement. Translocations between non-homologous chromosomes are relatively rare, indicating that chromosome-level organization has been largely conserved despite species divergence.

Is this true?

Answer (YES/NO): YES